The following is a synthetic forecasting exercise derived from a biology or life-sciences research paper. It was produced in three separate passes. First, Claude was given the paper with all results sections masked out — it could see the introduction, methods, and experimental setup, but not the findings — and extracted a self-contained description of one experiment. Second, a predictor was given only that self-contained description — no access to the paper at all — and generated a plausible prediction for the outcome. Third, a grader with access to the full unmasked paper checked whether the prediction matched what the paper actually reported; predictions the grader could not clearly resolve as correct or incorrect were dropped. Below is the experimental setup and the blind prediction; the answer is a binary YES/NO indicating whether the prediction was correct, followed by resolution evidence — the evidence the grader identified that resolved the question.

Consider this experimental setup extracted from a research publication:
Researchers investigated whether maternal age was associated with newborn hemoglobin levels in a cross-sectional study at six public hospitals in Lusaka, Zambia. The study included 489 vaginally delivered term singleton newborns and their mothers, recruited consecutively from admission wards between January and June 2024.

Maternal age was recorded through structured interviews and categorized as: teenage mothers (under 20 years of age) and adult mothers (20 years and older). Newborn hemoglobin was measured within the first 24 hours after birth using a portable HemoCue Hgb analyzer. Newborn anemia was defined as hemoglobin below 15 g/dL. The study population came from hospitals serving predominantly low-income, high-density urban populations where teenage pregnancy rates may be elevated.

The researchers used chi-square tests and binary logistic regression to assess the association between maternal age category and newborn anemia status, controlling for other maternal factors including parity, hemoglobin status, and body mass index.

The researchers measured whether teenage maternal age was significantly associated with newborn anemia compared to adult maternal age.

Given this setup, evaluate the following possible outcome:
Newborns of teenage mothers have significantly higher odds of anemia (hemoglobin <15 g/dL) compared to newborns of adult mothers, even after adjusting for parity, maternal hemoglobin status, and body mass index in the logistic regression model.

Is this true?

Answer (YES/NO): YES